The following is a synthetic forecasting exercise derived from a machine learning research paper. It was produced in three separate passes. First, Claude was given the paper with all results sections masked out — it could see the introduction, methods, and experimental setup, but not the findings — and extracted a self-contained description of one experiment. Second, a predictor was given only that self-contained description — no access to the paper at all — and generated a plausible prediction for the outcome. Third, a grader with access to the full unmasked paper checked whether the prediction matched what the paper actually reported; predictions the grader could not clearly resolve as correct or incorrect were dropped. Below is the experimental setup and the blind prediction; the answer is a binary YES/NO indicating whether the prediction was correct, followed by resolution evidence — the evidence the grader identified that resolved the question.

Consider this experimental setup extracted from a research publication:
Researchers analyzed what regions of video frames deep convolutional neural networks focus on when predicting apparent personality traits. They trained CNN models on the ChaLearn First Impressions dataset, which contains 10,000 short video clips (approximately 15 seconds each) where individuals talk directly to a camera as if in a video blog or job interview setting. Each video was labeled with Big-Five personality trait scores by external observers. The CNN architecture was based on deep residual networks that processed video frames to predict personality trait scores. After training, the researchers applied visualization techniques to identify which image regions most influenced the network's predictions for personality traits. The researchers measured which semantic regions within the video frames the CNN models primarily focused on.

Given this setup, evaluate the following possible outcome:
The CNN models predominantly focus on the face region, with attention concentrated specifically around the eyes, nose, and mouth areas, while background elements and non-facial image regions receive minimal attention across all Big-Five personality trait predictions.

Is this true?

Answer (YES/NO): YES